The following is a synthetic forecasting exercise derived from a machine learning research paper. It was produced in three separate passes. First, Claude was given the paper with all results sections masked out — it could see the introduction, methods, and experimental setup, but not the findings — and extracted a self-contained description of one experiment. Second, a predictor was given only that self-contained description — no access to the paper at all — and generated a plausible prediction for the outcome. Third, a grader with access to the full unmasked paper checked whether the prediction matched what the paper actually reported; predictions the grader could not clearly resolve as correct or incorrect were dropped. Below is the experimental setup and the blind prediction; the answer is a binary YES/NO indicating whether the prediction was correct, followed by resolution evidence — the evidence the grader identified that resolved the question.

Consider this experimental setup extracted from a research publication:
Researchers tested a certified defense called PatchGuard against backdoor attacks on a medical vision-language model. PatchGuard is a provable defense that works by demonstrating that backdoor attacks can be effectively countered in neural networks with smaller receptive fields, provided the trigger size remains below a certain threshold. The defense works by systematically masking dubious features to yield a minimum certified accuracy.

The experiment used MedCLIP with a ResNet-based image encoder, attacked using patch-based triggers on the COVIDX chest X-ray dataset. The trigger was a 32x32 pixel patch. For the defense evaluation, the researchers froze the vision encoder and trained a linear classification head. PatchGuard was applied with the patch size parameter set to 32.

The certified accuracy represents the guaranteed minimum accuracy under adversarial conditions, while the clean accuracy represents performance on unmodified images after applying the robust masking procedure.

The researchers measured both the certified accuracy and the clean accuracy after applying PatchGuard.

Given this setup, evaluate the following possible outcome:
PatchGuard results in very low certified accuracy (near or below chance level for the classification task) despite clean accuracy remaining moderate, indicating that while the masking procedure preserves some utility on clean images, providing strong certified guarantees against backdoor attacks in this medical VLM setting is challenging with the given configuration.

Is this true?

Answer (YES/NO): NO